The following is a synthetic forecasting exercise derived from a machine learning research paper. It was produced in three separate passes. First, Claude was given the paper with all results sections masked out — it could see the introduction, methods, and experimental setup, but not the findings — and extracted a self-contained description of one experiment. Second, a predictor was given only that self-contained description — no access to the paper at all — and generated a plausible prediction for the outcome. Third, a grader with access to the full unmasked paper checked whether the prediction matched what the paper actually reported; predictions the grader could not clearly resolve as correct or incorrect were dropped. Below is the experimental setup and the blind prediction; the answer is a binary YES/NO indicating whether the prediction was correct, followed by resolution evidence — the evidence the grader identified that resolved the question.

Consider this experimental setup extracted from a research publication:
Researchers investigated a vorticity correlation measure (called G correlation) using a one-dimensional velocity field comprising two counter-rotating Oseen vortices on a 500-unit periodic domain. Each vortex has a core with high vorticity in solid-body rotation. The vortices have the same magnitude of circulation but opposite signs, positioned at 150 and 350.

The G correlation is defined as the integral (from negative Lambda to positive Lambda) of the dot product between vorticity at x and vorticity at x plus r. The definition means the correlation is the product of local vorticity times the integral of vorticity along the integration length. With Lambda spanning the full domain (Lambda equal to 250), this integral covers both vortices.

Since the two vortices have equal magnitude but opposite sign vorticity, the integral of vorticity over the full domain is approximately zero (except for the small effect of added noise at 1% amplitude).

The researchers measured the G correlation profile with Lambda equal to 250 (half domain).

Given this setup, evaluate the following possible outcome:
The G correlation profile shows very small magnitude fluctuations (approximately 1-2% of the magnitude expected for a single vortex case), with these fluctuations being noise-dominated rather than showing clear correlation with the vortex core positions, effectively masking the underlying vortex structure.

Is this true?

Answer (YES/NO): NO